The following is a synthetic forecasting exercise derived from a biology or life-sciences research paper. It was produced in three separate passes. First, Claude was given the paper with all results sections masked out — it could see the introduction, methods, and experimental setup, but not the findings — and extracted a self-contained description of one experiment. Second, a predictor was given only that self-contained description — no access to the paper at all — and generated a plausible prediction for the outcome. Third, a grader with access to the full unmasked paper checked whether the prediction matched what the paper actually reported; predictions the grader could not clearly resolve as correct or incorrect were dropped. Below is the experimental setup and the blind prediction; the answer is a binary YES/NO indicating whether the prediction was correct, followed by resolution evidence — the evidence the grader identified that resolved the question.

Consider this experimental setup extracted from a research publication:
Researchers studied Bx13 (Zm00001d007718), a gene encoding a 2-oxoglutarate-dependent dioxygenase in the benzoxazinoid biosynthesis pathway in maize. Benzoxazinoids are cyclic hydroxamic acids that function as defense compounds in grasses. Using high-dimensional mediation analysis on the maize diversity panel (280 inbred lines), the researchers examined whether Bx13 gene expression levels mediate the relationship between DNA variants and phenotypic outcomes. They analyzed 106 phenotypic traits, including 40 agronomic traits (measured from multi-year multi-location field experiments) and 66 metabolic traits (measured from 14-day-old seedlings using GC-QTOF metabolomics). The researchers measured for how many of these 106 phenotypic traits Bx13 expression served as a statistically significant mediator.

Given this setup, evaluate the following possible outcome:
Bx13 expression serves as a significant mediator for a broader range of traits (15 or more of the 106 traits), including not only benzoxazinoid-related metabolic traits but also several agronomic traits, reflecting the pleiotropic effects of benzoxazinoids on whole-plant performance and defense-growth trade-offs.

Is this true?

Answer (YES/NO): YES